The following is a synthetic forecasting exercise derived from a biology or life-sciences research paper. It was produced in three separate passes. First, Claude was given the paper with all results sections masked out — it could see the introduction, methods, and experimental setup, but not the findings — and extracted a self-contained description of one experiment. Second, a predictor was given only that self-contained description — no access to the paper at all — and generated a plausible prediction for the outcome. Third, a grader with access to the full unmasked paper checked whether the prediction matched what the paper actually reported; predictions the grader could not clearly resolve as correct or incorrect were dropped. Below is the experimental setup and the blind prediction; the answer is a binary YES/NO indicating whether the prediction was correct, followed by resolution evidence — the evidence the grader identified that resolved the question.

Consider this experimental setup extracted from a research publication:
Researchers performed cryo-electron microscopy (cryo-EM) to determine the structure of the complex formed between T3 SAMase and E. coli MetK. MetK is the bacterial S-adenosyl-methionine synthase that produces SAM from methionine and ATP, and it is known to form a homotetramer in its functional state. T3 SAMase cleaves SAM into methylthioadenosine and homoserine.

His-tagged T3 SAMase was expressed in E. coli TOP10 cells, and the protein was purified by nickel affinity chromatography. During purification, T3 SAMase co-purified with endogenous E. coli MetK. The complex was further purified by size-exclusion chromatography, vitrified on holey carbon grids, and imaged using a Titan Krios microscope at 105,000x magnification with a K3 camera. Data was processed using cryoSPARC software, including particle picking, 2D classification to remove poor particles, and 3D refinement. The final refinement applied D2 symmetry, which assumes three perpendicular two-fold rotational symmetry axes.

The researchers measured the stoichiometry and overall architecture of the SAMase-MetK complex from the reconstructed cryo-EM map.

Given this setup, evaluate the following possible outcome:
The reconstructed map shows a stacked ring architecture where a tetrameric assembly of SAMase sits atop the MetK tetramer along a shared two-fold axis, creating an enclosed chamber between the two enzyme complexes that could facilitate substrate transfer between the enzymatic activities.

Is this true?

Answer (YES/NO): NO